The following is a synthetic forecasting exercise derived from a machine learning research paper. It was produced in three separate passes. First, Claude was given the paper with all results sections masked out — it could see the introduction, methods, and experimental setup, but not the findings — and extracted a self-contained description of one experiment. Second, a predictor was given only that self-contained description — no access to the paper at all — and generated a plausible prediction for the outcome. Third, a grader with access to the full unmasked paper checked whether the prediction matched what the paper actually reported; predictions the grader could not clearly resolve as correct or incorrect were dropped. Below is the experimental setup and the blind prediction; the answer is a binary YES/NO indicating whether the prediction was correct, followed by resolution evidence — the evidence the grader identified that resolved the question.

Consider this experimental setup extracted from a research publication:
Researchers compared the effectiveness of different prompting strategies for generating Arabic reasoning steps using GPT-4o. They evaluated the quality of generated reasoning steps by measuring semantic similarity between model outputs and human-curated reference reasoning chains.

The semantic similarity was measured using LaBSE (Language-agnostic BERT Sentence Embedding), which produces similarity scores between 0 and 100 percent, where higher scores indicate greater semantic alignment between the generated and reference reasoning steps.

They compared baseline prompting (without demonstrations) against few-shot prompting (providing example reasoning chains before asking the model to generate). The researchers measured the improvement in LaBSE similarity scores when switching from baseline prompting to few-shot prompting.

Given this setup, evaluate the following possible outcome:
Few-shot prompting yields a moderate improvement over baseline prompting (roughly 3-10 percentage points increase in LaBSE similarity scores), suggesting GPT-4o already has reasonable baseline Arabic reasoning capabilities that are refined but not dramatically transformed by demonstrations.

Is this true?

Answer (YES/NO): NO